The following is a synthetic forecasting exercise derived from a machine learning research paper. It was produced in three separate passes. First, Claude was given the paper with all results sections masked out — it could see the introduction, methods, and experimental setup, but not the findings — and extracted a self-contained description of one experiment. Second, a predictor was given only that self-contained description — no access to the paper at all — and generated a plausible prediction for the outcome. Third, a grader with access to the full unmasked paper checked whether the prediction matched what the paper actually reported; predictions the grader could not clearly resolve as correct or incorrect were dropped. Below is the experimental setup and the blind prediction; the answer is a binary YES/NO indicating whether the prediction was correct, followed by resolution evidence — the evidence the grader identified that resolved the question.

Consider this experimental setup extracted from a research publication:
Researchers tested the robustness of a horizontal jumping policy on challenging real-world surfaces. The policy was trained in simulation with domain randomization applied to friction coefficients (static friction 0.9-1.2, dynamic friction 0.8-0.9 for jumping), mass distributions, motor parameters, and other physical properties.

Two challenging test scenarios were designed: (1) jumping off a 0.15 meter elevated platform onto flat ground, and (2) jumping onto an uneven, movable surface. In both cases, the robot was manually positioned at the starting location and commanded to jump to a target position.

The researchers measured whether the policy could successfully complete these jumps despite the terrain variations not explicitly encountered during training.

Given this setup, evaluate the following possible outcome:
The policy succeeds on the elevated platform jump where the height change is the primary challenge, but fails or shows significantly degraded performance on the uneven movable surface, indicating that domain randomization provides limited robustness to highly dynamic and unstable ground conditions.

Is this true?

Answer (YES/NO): NO